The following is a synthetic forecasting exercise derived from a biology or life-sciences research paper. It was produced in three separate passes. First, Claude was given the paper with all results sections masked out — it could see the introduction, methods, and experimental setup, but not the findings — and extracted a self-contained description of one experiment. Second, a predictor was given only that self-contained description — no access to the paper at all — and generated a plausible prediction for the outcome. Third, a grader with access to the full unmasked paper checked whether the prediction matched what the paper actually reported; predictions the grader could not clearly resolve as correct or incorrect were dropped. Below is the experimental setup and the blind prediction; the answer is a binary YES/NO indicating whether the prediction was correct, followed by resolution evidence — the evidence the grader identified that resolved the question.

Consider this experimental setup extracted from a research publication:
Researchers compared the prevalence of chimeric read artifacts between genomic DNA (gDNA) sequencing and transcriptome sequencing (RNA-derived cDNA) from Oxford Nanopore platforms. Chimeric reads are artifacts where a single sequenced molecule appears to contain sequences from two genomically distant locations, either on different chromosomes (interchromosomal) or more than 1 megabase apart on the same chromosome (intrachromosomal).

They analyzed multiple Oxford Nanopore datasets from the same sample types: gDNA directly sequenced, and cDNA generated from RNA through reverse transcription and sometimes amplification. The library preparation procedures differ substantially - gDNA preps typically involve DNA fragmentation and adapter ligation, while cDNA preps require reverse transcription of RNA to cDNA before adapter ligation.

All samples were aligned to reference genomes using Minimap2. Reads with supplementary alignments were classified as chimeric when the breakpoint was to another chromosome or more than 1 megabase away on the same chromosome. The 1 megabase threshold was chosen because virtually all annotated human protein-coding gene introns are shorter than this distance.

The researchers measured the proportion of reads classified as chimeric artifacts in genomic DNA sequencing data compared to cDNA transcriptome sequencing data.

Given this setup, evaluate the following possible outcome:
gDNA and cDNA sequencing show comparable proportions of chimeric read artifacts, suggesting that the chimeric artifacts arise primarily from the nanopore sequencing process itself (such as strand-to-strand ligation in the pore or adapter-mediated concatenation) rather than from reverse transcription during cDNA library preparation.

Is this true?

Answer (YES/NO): NO